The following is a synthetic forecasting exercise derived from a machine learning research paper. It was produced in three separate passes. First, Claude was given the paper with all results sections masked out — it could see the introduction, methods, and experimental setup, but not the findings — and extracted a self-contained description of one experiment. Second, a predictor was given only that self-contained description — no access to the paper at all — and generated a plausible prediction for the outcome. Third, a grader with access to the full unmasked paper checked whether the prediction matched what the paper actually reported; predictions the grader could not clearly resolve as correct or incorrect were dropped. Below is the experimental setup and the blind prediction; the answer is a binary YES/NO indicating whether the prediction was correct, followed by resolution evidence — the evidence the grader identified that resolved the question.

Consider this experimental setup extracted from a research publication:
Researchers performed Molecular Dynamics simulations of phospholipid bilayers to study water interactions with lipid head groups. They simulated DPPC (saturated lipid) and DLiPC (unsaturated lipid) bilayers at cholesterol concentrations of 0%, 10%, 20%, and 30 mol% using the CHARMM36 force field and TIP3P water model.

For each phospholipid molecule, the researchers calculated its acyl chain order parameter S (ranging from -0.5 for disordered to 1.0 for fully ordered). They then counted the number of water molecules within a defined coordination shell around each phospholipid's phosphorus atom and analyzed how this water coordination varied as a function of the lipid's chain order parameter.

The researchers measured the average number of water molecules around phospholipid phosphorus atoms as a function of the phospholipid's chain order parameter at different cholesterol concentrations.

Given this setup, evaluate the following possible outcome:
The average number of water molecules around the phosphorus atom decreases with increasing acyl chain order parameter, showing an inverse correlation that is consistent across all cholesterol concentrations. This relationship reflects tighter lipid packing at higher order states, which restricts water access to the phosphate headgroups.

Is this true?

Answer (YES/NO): NO